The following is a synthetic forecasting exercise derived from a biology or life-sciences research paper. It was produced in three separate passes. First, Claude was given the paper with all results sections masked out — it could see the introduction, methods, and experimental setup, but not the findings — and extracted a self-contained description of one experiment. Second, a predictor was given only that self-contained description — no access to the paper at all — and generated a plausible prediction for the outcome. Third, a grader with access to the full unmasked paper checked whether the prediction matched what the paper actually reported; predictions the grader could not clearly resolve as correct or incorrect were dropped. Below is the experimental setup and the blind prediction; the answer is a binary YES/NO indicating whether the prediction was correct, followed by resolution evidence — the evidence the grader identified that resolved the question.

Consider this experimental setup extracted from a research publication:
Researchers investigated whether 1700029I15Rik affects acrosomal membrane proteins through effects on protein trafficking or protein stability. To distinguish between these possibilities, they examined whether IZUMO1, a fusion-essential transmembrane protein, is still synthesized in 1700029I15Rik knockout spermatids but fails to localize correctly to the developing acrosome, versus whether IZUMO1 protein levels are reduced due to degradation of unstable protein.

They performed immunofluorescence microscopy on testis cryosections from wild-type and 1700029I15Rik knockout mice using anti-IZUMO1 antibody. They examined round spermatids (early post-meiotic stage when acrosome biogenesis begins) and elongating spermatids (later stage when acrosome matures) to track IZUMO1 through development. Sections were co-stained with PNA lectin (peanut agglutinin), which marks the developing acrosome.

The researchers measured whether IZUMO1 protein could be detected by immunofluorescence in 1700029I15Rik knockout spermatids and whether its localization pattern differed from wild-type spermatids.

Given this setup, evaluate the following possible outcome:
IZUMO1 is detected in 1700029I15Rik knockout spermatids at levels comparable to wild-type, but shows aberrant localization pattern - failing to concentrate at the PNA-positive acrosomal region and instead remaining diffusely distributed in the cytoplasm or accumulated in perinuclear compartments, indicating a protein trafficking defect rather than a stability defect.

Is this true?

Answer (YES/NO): NO